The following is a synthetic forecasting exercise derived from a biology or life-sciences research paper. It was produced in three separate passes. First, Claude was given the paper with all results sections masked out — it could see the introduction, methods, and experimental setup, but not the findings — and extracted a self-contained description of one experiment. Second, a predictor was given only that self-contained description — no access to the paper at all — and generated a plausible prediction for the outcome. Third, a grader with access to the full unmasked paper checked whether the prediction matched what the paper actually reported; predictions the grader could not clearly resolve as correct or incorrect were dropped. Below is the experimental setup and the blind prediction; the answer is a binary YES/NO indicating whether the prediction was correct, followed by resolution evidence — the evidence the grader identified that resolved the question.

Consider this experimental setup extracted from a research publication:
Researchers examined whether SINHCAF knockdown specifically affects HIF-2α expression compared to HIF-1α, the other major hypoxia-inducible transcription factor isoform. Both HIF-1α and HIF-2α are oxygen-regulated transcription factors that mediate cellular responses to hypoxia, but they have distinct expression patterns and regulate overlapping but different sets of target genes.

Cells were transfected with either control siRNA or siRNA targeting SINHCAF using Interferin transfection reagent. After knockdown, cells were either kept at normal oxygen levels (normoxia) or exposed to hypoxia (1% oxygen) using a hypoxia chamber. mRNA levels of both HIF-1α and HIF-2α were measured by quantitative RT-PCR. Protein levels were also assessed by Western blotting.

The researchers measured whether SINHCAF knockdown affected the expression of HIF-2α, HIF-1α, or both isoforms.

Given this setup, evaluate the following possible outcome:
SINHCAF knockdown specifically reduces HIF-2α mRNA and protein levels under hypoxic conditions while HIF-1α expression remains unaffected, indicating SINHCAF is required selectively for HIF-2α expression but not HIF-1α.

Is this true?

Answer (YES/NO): NO